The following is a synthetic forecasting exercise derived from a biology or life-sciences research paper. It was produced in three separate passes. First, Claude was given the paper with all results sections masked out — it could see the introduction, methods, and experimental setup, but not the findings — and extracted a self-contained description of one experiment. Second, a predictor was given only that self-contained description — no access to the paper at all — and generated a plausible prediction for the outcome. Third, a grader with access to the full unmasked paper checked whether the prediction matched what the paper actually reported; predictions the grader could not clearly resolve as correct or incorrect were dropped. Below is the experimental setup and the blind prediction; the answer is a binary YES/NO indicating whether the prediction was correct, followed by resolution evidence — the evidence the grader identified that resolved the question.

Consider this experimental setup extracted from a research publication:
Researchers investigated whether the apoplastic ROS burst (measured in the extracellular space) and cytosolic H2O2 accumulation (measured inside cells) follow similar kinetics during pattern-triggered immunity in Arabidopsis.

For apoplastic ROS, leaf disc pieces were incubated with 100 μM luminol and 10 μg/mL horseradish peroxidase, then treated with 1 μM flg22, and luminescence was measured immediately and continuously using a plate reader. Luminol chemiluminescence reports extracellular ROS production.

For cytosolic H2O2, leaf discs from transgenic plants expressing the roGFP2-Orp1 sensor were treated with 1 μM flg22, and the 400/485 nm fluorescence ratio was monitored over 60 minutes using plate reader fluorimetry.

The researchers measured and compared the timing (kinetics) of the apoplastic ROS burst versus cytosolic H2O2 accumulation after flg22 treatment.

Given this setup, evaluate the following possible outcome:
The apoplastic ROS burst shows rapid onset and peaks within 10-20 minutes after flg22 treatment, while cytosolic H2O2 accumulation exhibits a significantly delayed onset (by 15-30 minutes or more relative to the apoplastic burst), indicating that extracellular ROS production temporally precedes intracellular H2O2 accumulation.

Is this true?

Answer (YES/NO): NO